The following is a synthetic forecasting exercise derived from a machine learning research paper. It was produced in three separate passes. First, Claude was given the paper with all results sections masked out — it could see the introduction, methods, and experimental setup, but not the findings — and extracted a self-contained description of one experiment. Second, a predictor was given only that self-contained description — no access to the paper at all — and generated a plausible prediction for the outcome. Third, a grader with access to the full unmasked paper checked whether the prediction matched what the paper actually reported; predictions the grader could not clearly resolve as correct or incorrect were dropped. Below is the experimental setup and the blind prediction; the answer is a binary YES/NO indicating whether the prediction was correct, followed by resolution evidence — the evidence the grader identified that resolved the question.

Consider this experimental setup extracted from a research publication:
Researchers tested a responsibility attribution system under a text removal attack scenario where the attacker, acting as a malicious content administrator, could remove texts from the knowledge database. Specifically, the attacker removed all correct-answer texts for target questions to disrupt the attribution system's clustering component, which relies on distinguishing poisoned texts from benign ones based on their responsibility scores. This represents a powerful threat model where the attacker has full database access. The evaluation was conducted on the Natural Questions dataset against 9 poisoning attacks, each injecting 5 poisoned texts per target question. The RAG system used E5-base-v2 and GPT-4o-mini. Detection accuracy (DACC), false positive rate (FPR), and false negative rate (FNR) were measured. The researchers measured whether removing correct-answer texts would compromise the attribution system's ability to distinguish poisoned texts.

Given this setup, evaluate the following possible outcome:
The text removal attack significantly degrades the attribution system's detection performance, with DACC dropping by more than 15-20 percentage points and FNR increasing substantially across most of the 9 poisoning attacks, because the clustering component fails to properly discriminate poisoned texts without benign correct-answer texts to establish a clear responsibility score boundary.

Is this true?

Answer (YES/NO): NO